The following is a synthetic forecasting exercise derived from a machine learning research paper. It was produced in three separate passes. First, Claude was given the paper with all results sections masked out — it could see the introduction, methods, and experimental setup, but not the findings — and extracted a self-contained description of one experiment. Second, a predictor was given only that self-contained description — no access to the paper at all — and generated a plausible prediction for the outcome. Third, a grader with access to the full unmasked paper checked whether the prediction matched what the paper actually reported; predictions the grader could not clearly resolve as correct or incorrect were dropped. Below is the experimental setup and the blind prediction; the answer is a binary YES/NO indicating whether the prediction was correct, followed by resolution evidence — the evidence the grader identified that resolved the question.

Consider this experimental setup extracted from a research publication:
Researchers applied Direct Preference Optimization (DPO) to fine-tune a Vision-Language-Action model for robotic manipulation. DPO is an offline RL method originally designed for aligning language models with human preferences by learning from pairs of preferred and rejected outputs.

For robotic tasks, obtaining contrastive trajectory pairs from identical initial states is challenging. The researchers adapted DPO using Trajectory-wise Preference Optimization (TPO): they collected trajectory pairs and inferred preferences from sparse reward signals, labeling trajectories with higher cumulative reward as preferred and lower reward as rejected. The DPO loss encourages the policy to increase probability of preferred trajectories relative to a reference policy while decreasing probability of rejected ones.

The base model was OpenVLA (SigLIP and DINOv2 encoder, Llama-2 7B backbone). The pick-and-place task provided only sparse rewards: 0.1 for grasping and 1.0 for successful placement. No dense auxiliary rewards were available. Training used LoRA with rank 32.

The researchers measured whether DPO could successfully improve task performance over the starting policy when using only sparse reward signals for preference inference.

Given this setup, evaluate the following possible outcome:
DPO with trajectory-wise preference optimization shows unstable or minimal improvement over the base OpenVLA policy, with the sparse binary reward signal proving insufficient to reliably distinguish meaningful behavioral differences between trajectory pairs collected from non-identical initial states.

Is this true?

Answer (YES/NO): YES